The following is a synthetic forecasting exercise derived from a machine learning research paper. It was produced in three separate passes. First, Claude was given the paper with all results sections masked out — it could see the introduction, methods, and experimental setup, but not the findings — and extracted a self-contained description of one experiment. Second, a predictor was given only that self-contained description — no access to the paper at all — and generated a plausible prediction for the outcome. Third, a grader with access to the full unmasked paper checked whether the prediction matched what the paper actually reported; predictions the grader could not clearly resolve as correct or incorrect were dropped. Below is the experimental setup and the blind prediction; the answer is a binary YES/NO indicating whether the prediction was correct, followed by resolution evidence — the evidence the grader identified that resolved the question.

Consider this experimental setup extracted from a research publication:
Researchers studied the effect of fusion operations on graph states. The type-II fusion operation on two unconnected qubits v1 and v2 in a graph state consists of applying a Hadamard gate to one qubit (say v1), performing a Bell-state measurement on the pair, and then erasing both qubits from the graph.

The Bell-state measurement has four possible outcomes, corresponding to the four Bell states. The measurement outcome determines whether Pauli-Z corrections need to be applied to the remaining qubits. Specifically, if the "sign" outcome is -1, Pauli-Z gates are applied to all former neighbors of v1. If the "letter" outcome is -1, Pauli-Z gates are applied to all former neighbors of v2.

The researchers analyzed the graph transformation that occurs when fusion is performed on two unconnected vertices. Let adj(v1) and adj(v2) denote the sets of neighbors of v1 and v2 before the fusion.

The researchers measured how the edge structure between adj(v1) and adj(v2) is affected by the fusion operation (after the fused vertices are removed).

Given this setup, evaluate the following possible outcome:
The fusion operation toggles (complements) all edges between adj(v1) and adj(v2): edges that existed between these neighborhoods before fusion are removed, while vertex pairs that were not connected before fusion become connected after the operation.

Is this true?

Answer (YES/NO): YES